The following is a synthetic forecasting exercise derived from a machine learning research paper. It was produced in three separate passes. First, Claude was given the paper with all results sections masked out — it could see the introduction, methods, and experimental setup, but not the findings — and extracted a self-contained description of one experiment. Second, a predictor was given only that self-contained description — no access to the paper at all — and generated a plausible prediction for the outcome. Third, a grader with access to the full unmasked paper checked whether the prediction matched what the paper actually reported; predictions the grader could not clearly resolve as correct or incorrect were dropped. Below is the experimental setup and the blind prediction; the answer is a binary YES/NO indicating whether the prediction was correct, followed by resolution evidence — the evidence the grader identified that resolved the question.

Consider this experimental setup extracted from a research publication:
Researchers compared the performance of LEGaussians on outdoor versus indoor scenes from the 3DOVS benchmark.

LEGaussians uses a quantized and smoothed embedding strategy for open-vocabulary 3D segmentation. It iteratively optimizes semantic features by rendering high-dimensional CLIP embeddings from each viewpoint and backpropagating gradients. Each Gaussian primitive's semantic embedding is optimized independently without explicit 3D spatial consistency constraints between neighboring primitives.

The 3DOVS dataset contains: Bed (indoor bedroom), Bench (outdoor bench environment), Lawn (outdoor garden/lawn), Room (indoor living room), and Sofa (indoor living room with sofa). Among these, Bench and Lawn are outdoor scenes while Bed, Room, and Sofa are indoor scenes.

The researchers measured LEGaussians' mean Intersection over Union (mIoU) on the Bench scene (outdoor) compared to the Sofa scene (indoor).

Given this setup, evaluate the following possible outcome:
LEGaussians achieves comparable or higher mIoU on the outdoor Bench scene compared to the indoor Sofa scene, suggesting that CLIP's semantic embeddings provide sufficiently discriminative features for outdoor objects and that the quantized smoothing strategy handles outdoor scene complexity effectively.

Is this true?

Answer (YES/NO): YES